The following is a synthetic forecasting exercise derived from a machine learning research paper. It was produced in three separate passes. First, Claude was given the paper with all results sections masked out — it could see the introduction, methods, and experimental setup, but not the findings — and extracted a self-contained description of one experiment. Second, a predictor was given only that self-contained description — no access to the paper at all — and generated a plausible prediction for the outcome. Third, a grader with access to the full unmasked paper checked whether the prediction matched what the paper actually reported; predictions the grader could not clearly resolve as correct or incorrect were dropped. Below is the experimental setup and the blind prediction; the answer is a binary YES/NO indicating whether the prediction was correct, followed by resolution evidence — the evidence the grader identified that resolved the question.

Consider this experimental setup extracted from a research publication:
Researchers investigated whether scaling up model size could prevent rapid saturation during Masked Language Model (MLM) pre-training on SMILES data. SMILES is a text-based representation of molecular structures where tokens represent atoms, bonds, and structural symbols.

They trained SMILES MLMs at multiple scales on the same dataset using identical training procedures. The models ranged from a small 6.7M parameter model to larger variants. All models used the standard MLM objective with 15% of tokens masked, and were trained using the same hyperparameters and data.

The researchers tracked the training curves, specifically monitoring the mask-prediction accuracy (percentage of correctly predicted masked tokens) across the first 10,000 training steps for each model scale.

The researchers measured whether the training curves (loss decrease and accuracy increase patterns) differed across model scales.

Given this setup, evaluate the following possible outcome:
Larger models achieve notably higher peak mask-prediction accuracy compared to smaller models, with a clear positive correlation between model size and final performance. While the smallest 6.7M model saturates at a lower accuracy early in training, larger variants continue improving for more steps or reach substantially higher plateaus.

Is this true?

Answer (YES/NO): NO